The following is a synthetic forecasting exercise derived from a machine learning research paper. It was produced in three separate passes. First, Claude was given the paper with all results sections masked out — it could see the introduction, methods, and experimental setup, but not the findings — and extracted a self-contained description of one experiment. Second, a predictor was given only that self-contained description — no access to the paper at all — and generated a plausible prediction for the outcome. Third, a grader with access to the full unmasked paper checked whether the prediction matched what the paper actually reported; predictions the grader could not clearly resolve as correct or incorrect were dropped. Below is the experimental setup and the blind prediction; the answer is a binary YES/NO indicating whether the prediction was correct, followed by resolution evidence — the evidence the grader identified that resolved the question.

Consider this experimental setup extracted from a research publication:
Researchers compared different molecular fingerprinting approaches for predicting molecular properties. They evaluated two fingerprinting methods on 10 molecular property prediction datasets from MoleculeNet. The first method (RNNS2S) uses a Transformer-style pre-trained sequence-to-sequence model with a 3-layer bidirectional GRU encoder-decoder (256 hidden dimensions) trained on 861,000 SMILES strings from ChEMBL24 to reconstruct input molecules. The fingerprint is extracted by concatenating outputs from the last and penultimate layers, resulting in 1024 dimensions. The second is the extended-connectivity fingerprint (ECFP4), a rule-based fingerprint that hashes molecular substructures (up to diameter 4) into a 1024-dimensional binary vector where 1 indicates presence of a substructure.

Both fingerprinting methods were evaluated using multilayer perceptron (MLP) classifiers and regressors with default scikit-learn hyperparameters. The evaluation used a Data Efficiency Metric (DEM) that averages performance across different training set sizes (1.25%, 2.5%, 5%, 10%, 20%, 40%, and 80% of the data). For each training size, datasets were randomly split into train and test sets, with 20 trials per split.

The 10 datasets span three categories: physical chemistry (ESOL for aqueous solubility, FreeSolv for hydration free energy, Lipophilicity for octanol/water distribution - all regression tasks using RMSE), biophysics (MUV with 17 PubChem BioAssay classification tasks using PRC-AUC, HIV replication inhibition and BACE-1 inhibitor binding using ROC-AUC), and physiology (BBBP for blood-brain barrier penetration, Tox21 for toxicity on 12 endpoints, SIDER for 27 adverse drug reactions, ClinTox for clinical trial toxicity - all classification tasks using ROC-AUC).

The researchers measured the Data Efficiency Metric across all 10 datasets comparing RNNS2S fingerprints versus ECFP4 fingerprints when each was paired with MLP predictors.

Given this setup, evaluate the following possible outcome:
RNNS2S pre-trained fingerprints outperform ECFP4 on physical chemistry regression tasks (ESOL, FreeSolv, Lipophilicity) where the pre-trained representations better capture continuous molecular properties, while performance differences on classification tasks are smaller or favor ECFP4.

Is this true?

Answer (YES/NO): NO